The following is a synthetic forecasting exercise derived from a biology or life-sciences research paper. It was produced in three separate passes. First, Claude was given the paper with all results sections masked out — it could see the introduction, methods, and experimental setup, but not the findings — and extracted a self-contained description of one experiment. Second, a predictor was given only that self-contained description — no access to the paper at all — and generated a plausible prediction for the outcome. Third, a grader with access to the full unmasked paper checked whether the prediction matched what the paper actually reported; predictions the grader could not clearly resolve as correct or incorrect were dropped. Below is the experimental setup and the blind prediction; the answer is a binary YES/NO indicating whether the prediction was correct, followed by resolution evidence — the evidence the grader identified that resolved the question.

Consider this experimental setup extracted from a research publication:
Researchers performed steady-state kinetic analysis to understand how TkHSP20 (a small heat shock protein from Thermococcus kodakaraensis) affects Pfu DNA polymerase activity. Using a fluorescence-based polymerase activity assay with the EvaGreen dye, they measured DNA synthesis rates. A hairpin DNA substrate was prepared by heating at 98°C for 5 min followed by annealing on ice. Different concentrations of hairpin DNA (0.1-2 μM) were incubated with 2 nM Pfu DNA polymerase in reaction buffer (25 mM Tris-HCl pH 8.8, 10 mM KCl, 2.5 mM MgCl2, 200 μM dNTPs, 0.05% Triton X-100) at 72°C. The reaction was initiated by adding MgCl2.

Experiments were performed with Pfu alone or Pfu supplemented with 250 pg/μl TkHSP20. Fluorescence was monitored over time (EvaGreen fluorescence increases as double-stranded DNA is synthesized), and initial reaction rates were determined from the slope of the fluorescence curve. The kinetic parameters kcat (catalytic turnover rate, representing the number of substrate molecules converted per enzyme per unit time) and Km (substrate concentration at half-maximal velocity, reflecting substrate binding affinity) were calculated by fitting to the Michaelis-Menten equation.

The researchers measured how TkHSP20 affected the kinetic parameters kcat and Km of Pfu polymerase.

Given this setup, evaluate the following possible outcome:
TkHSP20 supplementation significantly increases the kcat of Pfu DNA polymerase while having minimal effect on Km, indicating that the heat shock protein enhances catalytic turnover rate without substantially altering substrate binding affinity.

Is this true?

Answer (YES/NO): NO